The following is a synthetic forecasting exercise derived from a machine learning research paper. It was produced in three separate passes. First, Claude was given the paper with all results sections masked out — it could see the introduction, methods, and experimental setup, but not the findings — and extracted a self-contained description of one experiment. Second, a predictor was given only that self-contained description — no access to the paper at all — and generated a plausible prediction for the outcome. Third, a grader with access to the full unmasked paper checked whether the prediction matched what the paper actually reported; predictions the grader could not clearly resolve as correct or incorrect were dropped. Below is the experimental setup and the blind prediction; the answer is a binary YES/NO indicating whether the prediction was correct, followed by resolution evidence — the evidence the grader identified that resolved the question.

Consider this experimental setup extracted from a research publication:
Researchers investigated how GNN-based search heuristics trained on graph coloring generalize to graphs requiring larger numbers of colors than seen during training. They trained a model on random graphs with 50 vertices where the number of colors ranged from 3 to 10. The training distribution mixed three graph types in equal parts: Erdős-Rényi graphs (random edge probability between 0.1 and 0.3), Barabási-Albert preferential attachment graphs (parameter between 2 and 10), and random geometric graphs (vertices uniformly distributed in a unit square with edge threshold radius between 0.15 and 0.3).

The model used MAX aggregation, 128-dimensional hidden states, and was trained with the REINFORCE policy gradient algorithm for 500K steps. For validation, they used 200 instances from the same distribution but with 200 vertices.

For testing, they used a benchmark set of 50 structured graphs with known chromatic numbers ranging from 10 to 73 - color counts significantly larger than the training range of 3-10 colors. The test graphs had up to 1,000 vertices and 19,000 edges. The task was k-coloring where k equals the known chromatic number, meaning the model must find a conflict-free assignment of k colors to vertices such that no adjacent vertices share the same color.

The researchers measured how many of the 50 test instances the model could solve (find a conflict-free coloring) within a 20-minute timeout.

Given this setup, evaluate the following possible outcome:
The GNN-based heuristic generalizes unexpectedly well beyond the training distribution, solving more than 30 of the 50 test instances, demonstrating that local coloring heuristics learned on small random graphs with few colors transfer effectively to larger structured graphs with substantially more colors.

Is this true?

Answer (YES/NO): YES